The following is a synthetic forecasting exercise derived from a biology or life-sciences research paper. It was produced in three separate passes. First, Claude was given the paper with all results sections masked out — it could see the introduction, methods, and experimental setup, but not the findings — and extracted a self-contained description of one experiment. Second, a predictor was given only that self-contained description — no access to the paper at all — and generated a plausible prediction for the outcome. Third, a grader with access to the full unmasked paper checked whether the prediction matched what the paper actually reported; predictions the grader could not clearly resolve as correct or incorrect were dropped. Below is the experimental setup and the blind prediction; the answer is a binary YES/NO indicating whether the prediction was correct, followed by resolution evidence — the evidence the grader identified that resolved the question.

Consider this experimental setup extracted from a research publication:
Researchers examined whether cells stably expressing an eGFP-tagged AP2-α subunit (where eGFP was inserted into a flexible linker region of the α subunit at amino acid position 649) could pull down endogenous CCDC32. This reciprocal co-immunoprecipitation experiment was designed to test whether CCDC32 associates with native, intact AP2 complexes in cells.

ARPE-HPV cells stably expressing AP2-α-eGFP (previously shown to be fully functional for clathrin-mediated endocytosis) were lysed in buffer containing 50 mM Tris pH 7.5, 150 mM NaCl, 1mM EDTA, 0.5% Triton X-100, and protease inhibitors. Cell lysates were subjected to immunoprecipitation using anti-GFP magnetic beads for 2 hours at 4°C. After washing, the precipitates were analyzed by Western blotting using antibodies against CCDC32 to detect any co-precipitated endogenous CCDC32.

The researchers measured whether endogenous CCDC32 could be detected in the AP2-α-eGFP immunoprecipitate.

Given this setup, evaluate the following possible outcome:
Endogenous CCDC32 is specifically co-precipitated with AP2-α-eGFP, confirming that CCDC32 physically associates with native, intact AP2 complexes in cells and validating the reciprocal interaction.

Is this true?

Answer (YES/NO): YES